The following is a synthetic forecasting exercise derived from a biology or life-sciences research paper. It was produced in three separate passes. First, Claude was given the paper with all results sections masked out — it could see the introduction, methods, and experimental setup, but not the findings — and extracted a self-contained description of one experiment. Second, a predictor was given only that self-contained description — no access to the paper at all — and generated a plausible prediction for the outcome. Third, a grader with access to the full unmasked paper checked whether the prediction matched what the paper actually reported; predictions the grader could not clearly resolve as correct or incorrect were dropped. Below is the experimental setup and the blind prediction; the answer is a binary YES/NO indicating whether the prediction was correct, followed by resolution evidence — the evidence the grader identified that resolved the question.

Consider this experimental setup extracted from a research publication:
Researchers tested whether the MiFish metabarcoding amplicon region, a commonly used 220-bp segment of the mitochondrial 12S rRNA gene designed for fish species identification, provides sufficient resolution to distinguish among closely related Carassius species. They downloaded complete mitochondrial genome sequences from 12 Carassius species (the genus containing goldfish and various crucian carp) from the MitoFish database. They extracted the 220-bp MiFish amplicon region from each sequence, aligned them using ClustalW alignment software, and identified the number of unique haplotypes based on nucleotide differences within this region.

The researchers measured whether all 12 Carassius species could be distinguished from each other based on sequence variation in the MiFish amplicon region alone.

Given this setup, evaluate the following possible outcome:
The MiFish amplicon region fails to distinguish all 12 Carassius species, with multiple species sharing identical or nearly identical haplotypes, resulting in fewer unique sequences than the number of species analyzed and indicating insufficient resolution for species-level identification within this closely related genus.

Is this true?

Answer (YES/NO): YES